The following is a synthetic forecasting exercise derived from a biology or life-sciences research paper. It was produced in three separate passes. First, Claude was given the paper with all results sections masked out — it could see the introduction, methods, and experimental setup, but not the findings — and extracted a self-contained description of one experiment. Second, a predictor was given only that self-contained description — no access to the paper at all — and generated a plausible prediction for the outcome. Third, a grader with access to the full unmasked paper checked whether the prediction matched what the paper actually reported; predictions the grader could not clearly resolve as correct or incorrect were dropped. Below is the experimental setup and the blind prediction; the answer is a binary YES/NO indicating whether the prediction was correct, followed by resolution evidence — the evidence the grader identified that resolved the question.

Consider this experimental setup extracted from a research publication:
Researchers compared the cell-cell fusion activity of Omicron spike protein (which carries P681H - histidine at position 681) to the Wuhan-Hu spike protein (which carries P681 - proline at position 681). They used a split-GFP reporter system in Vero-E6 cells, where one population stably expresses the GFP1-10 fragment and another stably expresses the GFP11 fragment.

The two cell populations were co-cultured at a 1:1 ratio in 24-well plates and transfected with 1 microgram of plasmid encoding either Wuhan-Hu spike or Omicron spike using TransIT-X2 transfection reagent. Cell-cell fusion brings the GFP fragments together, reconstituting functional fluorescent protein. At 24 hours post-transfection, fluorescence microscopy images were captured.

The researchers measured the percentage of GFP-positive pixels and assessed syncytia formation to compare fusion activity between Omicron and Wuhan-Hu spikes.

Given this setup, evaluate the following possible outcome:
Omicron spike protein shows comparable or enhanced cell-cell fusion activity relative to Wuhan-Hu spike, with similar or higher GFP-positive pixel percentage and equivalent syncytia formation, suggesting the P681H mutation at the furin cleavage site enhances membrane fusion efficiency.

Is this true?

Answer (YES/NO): NO